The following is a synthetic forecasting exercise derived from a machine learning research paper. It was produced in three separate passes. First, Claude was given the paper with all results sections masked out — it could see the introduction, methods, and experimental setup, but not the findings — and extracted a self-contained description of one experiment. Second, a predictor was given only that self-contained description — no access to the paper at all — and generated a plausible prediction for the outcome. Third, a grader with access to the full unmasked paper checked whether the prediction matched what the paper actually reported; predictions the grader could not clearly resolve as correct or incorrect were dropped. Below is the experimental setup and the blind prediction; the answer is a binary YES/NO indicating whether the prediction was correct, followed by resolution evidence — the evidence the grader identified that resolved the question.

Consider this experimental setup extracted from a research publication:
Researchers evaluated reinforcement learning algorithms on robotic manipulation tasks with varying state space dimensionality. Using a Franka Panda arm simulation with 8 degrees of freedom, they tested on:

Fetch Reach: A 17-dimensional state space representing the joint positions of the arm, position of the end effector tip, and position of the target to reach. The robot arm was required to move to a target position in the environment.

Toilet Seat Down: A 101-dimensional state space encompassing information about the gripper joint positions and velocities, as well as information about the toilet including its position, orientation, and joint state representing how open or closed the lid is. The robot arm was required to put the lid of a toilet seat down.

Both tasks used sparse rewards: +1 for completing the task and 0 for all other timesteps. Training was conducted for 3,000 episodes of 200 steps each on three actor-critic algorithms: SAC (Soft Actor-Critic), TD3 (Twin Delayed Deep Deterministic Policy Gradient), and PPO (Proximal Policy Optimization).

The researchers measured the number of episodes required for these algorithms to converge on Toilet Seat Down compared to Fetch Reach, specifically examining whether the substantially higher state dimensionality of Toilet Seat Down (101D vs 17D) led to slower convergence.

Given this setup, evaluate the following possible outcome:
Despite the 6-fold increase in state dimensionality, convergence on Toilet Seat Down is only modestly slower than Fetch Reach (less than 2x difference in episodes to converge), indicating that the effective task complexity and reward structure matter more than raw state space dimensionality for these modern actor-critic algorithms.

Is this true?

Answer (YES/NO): NO